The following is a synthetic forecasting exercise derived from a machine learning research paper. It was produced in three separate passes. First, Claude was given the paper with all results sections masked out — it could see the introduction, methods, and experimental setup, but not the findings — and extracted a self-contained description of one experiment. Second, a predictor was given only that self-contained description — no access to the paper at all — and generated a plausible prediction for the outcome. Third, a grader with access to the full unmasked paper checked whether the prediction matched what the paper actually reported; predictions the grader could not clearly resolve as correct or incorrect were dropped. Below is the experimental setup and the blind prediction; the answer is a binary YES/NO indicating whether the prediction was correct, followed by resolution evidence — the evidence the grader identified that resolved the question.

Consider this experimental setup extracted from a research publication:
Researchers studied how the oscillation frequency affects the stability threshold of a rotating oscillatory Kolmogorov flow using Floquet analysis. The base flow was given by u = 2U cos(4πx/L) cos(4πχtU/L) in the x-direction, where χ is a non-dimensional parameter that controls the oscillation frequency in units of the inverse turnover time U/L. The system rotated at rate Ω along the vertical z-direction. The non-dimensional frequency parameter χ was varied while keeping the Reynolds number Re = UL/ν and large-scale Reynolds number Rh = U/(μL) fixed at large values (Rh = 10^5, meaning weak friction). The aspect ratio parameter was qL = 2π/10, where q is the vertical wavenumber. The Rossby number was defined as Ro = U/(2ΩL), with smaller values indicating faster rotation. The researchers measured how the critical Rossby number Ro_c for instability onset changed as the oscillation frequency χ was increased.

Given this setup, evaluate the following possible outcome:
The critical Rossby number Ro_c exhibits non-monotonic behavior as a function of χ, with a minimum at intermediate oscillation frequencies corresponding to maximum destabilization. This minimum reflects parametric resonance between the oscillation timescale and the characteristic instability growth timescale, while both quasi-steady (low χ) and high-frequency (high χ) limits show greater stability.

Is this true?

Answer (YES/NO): NO